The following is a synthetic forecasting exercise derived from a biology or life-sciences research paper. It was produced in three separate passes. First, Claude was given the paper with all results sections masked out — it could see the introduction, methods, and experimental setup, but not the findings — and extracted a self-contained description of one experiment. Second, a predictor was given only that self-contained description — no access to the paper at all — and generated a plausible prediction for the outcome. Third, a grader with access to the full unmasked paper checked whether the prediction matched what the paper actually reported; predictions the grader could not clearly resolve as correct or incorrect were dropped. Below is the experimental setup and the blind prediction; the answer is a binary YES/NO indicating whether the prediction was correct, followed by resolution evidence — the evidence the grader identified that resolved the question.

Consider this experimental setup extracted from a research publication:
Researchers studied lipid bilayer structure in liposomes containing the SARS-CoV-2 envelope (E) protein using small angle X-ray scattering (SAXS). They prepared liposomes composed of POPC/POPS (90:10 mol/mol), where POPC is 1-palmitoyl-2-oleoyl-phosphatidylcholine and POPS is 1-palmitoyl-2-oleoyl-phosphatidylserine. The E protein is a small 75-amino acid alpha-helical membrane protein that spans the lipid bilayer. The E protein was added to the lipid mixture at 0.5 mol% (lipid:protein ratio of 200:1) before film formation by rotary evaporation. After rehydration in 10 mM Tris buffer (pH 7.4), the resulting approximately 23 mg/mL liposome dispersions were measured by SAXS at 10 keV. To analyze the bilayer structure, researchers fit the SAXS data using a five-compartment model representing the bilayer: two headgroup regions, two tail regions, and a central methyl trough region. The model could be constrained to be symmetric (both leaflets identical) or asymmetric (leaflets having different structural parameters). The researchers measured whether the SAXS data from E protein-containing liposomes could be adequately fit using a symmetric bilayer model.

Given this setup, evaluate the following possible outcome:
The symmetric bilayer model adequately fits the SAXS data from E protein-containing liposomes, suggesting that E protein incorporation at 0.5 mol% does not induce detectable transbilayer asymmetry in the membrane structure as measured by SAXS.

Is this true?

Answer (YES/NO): NO